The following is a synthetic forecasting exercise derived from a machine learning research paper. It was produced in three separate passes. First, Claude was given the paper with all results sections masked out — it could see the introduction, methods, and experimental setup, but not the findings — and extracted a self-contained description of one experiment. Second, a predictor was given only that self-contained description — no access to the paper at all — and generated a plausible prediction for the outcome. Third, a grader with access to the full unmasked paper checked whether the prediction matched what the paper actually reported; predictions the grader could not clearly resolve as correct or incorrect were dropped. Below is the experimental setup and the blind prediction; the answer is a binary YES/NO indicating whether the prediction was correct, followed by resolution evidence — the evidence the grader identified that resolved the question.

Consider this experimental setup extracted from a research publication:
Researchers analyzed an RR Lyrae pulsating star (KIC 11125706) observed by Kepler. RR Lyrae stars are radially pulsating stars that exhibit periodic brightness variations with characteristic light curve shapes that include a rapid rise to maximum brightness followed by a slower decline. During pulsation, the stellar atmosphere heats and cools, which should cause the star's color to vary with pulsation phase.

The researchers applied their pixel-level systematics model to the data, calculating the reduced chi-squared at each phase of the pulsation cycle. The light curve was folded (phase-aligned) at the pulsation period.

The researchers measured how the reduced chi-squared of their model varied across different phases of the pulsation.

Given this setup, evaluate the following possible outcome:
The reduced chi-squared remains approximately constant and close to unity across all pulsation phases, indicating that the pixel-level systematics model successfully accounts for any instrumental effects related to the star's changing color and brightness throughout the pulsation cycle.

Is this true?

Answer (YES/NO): NO